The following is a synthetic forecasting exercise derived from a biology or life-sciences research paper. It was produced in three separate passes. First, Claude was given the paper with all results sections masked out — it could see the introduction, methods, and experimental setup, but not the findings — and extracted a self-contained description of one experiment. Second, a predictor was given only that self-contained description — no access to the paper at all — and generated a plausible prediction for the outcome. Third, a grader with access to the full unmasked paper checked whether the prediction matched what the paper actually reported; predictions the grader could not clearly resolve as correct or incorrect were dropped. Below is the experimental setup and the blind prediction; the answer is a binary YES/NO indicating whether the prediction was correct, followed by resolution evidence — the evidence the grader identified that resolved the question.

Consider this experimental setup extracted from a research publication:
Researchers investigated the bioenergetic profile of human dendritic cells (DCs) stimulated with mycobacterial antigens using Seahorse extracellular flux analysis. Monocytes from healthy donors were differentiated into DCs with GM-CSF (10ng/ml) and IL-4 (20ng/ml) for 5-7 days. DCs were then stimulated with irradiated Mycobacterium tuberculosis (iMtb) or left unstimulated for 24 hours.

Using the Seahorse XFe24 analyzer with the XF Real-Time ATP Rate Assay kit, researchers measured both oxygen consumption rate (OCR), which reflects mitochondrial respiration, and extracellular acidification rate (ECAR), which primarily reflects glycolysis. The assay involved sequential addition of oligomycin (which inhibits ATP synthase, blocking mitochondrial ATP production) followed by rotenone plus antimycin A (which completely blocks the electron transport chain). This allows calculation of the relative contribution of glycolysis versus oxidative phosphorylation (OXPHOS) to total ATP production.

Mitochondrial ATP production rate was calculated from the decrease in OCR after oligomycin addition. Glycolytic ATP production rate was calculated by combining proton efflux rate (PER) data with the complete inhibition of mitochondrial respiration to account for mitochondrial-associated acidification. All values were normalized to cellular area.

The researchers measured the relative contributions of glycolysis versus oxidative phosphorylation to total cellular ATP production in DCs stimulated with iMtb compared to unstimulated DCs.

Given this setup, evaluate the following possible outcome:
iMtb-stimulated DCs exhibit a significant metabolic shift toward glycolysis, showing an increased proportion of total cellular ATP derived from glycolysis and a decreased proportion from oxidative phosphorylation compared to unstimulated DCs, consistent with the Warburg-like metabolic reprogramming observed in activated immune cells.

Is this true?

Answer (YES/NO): YES